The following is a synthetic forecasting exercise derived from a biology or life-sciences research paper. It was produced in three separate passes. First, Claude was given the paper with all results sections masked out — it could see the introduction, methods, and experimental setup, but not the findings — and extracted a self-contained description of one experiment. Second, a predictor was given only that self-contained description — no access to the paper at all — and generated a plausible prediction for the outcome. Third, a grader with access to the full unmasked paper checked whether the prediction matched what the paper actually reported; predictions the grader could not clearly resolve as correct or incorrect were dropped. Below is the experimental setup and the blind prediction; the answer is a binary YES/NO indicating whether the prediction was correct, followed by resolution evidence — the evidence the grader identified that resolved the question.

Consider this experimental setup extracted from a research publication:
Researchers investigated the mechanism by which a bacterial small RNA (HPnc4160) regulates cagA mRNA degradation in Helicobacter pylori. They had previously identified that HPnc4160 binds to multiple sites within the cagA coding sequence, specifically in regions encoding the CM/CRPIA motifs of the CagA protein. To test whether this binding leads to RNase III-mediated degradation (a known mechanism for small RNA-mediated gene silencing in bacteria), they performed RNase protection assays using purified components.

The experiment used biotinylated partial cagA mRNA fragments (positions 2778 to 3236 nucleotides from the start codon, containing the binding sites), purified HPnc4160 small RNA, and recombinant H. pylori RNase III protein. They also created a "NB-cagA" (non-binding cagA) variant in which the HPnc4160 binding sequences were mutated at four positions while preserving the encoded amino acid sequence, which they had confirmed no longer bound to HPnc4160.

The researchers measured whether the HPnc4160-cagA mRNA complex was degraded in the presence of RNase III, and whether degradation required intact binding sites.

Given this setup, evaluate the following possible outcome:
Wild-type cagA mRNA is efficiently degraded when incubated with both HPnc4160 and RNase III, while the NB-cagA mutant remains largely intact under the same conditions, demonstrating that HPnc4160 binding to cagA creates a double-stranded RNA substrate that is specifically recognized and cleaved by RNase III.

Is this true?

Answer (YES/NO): YES